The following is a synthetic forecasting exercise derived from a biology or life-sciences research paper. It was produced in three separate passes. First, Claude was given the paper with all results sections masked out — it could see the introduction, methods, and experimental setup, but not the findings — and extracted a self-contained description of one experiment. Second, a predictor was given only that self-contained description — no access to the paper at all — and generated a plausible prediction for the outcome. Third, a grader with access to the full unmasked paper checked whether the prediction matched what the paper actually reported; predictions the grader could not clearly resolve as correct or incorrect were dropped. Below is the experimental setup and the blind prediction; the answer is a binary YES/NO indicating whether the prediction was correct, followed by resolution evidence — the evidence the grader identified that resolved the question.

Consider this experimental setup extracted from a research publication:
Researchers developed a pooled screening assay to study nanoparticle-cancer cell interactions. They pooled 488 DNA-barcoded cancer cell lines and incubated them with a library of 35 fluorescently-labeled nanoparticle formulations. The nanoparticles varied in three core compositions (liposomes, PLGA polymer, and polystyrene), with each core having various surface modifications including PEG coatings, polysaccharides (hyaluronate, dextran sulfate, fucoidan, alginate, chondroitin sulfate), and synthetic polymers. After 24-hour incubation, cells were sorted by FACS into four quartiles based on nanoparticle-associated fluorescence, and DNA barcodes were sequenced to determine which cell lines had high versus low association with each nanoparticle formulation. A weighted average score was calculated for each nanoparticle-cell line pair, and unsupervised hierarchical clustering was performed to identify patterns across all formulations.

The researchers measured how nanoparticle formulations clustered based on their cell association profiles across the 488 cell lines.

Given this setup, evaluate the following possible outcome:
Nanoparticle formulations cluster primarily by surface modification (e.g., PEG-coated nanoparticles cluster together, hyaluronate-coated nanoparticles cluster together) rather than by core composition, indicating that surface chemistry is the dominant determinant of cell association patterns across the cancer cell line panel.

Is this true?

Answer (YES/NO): NO